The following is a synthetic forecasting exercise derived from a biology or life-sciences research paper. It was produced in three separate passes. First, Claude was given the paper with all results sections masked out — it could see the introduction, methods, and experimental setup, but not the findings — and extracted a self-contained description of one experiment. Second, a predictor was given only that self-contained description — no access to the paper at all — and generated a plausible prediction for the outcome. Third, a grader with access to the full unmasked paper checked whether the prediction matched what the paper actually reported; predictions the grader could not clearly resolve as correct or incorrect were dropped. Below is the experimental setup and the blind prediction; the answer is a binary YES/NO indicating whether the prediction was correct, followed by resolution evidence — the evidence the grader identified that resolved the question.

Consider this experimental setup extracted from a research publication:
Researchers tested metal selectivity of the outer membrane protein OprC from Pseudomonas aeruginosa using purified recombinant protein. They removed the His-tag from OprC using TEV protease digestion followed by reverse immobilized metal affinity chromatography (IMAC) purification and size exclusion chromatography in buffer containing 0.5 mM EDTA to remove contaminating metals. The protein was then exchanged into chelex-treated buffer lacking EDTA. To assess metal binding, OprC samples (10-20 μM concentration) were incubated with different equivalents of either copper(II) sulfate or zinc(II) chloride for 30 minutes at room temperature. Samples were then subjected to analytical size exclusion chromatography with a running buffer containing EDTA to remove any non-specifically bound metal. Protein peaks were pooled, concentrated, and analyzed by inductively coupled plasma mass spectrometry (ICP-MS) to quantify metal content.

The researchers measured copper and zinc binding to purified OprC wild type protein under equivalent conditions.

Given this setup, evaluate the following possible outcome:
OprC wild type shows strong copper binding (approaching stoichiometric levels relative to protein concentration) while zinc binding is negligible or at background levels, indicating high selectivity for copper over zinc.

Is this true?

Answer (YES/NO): YES